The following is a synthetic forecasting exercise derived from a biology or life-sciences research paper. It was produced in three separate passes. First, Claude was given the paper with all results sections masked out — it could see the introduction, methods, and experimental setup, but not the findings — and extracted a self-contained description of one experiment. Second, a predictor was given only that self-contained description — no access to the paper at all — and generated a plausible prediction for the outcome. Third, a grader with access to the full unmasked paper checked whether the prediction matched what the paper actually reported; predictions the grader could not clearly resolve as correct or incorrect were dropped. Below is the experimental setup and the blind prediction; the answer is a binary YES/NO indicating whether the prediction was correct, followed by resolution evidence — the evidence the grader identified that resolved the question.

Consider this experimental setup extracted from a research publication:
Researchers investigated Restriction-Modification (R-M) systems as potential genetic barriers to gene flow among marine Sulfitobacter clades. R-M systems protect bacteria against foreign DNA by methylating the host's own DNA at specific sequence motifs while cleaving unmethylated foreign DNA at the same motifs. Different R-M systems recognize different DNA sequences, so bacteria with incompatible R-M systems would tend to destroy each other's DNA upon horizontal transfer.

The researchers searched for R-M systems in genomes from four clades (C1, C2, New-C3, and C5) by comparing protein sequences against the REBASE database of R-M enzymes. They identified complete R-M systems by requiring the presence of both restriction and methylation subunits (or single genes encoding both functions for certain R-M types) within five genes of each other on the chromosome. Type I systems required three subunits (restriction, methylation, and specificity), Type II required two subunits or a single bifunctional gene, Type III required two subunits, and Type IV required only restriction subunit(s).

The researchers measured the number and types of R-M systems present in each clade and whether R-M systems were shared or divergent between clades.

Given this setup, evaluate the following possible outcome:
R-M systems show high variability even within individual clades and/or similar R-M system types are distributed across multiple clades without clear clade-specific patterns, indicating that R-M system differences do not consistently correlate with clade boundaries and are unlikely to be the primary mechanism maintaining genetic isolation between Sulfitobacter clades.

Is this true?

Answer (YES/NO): NO